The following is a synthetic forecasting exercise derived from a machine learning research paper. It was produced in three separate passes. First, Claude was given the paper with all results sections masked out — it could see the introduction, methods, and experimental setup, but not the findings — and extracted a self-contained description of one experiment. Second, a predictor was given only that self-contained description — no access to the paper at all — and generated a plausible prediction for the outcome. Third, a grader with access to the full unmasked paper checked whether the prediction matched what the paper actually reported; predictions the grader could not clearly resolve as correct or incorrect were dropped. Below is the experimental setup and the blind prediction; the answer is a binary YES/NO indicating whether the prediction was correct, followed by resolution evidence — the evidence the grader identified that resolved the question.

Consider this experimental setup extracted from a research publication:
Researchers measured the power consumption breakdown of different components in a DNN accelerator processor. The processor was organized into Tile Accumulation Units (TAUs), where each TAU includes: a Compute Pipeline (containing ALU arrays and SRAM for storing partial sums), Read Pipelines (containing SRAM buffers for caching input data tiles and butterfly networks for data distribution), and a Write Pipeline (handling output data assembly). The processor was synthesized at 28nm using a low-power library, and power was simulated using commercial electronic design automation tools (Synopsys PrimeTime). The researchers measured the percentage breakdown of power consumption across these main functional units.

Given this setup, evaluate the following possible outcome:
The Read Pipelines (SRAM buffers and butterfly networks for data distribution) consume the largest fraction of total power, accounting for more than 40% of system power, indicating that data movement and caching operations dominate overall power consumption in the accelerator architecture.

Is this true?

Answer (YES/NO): NO